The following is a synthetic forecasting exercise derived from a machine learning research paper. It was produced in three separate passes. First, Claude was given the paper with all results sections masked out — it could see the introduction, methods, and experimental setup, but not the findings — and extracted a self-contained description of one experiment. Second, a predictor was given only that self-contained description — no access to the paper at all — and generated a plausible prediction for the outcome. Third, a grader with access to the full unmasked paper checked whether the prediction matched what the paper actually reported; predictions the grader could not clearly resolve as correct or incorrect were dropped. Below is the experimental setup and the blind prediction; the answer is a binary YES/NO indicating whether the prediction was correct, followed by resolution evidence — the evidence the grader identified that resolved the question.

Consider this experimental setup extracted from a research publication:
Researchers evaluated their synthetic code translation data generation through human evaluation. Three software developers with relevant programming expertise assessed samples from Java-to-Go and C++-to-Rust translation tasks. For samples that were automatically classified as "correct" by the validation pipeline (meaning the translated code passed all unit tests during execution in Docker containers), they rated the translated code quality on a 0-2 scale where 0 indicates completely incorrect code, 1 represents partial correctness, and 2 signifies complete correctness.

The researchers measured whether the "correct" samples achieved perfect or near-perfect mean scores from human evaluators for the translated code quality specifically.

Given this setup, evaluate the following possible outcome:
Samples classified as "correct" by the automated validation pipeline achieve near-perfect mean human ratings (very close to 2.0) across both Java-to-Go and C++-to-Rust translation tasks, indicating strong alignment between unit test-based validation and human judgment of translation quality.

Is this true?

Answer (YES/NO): YES